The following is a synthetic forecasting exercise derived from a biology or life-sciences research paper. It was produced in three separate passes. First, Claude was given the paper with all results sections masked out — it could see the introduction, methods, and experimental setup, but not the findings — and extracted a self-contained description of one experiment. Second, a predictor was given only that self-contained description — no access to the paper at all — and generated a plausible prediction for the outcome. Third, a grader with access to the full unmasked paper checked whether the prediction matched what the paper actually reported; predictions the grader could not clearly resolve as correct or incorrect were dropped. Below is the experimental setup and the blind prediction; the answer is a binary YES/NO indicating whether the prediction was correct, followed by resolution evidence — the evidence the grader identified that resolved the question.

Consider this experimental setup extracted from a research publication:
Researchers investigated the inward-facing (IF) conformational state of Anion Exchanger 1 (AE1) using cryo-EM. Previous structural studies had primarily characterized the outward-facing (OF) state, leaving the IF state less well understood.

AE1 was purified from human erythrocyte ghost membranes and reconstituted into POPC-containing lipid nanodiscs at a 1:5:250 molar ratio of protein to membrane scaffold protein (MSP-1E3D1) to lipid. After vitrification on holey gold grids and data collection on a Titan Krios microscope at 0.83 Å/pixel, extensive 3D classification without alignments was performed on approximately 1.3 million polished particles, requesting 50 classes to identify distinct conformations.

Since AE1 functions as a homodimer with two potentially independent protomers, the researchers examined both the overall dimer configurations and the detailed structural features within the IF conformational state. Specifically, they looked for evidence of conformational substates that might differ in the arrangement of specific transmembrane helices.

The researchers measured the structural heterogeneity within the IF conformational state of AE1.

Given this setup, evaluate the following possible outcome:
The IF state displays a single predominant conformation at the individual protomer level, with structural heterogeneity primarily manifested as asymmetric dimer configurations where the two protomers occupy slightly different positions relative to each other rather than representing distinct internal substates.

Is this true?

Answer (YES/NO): NO